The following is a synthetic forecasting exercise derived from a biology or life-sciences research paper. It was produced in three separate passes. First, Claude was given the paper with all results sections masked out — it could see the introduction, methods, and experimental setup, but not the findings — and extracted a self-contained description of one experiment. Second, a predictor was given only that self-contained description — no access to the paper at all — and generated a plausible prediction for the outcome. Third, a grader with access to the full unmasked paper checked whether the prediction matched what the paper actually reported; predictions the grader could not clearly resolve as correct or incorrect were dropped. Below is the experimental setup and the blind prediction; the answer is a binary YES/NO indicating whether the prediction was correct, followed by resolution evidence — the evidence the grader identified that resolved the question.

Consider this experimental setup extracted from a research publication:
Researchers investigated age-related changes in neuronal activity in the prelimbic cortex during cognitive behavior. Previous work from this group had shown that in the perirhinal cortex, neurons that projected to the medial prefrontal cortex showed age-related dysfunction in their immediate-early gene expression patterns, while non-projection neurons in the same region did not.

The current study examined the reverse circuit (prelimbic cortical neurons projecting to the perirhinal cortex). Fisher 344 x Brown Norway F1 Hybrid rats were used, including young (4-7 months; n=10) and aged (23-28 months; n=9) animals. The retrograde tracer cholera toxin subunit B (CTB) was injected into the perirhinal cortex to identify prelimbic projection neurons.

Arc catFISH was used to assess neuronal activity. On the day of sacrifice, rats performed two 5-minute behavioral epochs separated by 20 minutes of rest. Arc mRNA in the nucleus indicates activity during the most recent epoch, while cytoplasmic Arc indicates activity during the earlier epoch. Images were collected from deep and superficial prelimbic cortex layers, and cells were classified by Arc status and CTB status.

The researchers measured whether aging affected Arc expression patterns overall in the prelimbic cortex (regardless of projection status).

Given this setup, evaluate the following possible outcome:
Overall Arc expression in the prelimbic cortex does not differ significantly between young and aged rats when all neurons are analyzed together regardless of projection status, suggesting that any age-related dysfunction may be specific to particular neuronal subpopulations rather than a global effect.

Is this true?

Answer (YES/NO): NO